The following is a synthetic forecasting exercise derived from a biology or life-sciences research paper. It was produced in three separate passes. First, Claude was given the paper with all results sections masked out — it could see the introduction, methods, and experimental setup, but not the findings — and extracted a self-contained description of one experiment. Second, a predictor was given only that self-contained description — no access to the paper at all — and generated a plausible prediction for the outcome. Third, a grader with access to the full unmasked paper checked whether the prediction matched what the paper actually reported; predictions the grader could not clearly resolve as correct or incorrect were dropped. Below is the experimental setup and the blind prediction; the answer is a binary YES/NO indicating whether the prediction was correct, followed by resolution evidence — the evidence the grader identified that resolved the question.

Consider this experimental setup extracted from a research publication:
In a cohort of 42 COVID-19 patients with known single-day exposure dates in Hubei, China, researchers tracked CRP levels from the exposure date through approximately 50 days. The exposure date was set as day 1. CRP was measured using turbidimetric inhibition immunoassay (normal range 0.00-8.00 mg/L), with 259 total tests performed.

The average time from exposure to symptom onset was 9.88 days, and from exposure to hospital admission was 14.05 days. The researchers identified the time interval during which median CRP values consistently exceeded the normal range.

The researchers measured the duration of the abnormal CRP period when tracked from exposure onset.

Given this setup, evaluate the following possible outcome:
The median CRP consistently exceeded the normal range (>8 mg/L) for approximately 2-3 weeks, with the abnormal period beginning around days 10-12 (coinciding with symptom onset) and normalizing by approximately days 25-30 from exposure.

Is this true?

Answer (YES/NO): NO